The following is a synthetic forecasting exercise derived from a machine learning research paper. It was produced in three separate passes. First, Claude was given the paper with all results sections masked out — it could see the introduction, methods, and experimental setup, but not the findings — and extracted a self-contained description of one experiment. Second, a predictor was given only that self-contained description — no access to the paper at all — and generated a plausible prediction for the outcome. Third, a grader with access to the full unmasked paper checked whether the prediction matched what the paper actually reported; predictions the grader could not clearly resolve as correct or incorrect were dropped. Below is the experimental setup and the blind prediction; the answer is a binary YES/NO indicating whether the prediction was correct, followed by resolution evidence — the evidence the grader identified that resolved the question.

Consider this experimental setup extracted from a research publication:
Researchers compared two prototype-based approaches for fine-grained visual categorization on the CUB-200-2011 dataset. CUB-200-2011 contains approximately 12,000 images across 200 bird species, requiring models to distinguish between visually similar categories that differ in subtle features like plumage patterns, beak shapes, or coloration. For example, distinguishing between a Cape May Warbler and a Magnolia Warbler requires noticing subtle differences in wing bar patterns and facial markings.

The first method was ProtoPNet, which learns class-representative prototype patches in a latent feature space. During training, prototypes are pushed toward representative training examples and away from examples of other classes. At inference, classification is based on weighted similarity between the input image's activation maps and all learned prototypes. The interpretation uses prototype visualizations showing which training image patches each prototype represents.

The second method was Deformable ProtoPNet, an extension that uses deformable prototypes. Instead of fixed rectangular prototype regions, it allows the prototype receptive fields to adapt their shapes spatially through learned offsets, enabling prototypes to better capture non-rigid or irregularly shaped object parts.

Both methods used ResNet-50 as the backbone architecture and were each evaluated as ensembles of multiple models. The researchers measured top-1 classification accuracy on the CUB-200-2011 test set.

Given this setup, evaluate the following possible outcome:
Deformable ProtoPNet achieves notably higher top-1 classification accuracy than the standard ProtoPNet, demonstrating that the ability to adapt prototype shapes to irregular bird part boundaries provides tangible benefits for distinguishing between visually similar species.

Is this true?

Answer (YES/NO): YES